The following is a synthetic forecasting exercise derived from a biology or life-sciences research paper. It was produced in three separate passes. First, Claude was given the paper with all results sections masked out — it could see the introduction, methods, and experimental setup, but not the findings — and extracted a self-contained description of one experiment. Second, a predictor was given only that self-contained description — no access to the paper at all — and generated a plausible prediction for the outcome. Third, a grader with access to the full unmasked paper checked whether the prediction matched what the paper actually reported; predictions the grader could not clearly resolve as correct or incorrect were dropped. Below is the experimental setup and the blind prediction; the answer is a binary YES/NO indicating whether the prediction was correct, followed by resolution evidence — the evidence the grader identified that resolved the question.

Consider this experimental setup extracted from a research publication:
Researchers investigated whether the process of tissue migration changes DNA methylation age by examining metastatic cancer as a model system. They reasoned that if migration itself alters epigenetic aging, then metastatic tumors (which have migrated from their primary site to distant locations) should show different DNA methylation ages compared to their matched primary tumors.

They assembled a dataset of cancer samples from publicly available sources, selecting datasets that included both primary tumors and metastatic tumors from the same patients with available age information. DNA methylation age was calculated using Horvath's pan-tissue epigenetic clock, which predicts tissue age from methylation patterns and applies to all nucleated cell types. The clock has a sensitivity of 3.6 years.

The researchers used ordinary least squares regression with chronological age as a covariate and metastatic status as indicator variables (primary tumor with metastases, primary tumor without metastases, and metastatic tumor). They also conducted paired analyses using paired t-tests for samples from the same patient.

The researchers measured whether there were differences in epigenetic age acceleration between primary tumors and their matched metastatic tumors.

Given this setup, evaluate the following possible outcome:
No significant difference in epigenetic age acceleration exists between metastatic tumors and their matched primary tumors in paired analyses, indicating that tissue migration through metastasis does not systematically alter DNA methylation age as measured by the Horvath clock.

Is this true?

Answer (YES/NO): YES